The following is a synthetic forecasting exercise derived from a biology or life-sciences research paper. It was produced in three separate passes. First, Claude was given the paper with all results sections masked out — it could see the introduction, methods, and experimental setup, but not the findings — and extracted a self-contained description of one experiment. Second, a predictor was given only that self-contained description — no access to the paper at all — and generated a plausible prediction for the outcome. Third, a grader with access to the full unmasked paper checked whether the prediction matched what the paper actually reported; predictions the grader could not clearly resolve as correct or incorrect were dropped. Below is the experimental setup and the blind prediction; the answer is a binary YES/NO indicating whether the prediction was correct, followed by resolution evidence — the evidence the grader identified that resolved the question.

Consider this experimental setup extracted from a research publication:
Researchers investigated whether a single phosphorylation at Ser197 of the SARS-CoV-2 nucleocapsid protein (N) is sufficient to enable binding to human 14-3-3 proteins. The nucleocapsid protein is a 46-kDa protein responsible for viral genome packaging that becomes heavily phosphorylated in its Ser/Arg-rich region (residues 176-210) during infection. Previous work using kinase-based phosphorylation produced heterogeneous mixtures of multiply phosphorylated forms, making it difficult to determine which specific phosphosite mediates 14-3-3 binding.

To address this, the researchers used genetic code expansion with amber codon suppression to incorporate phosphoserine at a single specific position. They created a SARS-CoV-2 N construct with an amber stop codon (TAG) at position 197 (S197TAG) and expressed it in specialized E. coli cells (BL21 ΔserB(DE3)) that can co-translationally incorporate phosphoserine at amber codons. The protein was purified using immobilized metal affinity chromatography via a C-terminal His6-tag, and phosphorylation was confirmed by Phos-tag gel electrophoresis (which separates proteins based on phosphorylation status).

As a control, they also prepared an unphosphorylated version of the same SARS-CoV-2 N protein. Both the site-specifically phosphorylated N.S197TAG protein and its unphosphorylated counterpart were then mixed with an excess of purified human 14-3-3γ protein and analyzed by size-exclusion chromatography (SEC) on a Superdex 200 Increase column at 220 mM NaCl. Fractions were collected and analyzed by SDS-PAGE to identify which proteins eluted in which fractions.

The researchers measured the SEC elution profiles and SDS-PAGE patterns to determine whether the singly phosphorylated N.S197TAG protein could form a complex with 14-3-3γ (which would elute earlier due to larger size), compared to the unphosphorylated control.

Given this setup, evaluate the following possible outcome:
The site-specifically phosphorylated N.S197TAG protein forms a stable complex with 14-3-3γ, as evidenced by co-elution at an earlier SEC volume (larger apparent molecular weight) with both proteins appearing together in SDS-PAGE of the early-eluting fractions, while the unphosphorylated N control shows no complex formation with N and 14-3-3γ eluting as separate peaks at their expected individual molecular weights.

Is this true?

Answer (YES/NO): YES